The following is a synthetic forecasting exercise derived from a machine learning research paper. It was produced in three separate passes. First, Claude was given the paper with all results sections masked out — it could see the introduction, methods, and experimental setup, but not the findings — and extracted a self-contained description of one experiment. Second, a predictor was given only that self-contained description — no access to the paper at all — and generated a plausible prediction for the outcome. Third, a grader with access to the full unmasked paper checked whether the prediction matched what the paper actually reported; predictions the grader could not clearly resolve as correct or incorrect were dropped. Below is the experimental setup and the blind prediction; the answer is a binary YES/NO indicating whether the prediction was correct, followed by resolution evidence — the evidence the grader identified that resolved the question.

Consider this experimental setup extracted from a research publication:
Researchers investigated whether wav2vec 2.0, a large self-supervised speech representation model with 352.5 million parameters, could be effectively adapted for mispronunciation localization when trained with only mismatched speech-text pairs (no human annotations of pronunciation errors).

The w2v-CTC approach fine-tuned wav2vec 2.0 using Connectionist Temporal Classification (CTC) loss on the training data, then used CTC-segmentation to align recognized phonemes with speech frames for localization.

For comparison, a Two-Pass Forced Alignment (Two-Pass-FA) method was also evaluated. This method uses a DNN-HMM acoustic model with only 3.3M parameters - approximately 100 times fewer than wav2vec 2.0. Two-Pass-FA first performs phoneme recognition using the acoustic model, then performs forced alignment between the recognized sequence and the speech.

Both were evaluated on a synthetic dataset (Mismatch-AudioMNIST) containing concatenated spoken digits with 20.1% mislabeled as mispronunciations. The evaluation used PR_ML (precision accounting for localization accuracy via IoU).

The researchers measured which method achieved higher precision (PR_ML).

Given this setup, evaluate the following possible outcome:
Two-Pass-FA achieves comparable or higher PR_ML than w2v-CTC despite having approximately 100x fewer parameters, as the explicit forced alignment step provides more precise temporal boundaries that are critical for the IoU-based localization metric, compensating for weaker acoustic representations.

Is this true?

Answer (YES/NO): YES